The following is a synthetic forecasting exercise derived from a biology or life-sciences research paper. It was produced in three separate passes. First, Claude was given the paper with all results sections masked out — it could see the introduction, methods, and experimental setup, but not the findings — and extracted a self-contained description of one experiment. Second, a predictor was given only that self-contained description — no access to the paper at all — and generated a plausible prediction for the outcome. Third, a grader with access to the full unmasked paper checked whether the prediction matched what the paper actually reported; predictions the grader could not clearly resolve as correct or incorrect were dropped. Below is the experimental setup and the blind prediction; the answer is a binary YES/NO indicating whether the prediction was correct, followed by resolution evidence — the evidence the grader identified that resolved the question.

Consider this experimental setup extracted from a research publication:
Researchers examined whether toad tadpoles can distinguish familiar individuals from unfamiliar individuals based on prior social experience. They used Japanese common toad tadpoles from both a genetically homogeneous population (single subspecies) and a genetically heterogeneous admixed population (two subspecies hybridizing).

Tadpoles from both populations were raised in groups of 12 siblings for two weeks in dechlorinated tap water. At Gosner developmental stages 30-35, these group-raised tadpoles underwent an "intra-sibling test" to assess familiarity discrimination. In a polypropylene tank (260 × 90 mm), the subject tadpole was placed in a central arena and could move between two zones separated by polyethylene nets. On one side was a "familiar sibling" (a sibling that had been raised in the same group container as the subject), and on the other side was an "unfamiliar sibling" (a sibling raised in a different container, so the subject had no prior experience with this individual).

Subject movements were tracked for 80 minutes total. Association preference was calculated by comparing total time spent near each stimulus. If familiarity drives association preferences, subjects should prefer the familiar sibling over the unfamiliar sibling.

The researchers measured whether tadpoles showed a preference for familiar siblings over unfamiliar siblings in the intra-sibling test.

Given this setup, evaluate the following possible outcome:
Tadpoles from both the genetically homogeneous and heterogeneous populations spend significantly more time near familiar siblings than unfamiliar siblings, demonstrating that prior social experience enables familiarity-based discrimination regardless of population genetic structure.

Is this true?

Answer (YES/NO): NO